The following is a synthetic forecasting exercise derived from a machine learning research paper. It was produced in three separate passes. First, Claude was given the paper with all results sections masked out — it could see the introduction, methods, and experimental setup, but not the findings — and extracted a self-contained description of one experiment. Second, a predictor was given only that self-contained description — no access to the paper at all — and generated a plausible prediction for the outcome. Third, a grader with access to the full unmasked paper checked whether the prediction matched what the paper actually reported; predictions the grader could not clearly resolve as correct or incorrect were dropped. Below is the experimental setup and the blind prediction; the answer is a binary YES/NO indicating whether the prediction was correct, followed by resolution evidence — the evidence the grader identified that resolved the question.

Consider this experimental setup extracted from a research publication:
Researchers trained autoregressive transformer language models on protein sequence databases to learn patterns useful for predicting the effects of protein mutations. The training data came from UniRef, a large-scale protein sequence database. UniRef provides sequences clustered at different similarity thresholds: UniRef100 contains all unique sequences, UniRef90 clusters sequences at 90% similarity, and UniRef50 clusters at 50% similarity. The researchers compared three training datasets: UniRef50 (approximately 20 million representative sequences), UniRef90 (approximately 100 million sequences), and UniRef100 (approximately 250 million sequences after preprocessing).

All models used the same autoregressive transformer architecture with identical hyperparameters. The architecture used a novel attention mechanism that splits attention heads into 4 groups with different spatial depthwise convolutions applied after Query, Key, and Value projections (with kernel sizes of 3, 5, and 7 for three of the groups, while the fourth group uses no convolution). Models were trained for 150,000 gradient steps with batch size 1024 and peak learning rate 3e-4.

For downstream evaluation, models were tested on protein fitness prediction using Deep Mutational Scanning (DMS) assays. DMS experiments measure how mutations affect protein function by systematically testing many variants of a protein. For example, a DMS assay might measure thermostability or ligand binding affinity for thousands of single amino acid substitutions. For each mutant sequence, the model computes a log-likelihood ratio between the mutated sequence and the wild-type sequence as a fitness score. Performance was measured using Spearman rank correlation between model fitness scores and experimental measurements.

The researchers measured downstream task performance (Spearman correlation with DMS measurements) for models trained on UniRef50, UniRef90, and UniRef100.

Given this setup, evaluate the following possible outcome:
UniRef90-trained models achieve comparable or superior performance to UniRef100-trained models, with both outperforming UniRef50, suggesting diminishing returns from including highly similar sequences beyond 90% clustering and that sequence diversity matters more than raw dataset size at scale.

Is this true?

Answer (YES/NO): NO